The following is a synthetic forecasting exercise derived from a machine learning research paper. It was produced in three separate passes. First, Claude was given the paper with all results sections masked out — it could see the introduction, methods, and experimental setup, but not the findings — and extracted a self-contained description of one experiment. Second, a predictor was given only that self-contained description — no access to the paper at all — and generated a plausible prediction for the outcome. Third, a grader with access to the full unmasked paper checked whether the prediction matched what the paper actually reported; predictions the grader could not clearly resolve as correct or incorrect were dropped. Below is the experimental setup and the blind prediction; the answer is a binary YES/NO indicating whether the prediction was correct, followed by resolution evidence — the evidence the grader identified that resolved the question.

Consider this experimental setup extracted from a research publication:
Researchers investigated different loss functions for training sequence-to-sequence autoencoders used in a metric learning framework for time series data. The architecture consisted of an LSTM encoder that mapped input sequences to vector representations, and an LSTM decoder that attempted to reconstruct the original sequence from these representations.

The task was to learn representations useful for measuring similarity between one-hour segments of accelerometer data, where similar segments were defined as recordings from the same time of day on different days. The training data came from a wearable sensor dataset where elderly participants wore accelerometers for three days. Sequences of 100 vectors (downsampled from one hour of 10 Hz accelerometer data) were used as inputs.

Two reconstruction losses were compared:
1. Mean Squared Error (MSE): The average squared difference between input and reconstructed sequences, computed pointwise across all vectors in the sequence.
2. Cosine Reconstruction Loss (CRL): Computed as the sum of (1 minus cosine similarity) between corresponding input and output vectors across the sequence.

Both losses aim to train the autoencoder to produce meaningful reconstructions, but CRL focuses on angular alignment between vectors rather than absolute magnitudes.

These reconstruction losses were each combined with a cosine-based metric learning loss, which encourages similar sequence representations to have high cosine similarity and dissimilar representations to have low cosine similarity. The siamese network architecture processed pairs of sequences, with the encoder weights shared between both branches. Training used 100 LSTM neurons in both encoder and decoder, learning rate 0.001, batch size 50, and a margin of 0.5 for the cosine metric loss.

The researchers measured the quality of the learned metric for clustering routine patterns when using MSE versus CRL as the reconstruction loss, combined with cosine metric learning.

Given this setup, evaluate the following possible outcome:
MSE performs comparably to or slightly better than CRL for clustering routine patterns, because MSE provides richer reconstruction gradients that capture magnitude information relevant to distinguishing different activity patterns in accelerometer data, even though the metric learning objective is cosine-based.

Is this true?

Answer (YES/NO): NO